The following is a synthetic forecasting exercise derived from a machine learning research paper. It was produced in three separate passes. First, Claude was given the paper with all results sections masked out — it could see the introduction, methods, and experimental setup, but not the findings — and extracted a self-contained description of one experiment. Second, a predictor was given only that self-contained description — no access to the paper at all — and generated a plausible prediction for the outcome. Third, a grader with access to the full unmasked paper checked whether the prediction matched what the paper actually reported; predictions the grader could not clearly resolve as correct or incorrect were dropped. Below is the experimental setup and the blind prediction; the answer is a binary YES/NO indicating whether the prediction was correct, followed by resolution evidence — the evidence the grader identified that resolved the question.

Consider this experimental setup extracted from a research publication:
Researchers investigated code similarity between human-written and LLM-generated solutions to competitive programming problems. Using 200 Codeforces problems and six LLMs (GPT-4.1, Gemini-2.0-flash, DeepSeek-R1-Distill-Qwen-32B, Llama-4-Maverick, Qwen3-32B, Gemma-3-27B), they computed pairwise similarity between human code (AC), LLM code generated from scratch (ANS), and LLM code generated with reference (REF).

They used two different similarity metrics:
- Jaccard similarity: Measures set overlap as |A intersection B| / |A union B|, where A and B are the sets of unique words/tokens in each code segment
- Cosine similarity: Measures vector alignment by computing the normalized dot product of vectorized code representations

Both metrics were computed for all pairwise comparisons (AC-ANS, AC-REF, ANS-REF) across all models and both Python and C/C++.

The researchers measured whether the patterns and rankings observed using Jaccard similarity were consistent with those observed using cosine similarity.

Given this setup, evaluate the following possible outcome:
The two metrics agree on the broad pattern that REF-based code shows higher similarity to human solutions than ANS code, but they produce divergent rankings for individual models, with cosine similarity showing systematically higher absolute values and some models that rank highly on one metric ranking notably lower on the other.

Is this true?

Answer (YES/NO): NO